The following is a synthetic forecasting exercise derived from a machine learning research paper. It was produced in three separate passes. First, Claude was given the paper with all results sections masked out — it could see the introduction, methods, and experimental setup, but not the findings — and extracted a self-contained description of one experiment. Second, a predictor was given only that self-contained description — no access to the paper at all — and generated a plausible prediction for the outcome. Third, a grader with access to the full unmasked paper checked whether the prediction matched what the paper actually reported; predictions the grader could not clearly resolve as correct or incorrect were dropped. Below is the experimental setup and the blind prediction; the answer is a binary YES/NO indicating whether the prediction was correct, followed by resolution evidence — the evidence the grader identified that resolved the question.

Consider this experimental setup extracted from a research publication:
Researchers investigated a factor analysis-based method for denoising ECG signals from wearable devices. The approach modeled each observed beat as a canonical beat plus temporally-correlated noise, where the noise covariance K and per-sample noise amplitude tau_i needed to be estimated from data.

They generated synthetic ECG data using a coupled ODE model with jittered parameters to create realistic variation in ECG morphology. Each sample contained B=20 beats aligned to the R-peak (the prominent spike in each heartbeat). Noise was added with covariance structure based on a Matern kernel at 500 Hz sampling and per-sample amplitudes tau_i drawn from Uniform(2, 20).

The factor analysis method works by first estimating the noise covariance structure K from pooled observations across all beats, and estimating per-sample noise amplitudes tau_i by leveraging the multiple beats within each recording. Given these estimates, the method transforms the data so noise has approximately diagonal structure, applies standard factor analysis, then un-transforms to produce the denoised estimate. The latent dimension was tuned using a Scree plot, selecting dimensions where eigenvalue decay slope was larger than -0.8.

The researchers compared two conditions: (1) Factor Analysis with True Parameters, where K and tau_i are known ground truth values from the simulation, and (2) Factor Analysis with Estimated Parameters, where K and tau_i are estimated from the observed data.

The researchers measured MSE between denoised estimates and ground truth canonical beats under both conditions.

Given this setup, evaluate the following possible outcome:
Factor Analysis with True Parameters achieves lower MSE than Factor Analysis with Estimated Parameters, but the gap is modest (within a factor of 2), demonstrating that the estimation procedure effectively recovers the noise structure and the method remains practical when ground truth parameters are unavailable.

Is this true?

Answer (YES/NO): YES